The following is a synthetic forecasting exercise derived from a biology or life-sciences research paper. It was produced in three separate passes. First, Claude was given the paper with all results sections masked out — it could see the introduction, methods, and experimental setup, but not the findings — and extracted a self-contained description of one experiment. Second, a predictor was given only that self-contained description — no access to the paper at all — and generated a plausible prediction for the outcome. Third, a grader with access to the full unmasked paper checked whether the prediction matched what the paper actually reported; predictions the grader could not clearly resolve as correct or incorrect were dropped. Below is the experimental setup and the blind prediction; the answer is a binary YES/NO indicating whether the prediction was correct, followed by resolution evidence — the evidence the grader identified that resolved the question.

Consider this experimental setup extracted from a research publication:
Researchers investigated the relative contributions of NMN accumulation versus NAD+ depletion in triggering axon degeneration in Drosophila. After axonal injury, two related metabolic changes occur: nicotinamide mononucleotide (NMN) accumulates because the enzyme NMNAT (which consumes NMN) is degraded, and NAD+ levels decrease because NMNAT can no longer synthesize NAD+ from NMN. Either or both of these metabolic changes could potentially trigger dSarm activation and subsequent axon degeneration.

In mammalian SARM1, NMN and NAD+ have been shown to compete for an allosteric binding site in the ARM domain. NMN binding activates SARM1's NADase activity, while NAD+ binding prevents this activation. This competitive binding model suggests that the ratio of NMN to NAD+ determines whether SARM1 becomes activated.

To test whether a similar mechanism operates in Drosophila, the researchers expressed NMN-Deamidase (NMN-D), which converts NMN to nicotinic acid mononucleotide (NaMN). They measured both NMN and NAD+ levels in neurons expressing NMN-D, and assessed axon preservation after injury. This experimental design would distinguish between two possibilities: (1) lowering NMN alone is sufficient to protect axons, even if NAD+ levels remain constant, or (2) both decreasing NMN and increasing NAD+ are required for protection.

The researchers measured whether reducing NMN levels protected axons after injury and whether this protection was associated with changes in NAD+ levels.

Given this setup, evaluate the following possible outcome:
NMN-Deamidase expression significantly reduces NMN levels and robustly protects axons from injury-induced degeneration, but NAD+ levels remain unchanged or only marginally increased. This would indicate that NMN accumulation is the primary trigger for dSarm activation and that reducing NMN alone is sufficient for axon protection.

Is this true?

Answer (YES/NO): YES